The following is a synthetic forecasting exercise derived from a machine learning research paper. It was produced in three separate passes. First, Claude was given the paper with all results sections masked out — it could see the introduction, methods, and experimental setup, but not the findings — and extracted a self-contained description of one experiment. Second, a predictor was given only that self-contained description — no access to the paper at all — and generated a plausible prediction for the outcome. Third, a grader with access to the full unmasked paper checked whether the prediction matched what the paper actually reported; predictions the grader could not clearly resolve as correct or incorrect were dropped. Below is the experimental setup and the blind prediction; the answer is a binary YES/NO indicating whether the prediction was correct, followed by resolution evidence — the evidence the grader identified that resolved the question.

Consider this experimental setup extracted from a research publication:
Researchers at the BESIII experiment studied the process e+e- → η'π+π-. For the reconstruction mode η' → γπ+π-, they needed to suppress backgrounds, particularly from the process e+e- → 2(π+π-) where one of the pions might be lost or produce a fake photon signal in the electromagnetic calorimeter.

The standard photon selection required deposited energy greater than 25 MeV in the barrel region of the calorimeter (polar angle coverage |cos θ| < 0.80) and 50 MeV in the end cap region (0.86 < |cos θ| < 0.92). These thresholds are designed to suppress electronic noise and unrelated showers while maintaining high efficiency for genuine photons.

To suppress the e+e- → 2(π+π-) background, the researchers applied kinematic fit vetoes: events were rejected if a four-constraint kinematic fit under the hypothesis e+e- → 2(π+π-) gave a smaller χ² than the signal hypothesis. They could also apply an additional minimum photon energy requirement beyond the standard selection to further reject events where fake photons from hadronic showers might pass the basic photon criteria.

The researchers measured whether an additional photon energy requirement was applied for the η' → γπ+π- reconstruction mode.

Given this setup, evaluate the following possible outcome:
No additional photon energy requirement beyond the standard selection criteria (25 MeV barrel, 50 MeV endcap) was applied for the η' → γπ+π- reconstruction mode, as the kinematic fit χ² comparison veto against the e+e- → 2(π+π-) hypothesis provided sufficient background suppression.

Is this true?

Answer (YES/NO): NO